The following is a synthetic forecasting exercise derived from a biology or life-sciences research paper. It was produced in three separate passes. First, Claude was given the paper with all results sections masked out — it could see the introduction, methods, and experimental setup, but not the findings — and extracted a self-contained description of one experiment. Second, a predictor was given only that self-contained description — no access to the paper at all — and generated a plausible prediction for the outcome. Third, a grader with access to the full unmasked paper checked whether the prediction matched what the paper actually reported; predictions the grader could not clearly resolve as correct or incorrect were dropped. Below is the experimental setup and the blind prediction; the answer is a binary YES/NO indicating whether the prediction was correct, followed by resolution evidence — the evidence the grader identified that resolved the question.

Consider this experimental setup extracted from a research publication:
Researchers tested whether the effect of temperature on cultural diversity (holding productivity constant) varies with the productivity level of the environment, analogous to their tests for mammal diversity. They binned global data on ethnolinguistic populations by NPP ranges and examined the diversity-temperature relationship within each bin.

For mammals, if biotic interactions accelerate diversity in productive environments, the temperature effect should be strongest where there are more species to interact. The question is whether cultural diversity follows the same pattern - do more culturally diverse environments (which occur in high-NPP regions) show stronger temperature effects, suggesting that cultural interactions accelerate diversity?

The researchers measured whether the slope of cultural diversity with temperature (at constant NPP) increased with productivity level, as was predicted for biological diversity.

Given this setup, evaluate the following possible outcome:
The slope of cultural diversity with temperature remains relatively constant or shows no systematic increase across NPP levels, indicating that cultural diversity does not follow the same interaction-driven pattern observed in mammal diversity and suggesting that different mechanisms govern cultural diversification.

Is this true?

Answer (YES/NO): NO